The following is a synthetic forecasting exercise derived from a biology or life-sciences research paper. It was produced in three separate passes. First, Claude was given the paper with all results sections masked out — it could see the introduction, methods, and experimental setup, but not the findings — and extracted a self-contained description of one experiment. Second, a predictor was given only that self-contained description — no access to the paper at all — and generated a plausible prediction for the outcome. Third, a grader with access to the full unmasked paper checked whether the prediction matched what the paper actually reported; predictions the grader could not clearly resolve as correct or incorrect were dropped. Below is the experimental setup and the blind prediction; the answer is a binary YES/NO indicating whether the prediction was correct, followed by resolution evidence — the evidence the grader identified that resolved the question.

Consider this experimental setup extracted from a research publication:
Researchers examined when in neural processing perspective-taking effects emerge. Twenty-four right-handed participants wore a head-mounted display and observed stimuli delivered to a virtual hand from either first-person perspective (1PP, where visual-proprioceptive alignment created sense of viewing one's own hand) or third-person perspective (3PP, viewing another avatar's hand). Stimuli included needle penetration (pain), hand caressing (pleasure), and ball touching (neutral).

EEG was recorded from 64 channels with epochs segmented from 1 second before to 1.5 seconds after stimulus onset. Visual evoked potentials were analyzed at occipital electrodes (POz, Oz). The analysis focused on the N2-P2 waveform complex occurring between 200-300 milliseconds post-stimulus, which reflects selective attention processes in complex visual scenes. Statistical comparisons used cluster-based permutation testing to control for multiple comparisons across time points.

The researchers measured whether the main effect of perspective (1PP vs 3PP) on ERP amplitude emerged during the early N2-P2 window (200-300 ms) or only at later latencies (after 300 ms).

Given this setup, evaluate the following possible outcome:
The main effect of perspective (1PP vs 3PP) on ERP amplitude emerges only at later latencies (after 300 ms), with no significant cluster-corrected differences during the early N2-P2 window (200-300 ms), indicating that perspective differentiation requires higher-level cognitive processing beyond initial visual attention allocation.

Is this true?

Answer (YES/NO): NO